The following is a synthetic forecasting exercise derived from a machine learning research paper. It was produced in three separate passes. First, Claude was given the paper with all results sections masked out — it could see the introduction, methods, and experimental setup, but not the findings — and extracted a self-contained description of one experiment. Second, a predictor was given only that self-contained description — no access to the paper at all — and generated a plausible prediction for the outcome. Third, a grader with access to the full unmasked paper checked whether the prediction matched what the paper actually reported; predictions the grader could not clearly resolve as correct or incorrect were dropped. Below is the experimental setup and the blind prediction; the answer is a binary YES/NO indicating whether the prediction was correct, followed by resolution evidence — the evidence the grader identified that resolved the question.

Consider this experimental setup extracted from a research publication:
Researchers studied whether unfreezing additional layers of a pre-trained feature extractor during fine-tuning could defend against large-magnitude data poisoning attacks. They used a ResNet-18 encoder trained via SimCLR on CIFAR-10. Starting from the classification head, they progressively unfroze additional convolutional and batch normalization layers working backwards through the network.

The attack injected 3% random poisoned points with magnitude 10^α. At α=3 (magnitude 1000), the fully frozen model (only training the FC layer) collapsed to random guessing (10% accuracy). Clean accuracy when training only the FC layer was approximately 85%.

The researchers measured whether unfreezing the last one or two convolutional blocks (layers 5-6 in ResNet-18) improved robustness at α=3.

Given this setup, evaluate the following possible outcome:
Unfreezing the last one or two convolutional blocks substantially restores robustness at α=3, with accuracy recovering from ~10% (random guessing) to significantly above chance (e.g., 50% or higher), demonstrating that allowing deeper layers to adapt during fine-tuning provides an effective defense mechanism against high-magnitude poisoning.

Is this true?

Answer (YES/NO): YES